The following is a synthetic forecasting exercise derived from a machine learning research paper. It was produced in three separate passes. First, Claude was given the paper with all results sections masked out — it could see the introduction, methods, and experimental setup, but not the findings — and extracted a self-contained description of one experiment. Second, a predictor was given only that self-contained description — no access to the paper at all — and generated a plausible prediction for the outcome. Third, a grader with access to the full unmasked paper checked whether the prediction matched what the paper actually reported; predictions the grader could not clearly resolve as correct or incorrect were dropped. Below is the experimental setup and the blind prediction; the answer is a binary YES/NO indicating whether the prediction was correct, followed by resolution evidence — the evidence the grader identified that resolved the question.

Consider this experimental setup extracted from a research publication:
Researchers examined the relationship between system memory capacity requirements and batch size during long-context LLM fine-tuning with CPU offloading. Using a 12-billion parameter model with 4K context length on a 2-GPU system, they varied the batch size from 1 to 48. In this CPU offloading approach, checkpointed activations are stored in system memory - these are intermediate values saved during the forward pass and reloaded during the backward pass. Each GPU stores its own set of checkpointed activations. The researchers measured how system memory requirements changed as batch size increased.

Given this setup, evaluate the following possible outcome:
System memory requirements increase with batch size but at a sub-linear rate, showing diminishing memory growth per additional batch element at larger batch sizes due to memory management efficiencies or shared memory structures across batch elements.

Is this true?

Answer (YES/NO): NO